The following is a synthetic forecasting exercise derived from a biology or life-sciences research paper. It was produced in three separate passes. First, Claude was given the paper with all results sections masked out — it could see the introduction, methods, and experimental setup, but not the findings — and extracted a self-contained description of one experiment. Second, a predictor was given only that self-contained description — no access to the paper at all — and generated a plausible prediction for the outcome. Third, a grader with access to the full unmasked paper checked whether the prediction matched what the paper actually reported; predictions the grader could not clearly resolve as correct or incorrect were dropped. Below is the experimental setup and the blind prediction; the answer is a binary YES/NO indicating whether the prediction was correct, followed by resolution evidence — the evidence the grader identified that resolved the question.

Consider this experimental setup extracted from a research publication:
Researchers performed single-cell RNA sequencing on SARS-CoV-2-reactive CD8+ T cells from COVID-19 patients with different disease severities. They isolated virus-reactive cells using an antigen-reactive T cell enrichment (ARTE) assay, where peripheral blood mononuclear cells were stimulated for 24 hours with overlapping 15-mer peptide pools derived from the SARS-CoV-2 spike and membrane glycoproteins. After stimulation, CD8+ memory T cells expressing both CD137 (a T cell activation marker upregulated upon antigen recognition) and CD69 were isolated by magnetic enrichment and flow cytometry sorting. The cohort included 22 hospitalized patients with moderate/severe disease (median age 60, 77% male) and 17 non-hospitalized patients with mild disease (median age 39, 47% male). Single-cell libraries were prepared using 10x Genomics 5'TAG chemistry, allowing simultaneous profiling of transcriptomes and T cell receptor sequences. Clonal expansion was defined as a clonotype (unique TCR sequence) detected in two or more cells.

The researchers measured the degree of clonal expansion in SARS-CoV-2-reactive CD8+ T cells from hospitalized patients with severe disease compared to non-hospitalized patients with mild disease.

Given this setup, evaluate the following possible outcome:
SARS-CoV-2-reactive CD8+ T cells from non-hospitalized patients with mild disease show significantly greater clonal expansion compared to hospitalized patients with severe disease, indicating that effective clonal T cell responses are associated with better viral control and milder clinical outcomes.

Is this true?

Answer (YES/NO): NO